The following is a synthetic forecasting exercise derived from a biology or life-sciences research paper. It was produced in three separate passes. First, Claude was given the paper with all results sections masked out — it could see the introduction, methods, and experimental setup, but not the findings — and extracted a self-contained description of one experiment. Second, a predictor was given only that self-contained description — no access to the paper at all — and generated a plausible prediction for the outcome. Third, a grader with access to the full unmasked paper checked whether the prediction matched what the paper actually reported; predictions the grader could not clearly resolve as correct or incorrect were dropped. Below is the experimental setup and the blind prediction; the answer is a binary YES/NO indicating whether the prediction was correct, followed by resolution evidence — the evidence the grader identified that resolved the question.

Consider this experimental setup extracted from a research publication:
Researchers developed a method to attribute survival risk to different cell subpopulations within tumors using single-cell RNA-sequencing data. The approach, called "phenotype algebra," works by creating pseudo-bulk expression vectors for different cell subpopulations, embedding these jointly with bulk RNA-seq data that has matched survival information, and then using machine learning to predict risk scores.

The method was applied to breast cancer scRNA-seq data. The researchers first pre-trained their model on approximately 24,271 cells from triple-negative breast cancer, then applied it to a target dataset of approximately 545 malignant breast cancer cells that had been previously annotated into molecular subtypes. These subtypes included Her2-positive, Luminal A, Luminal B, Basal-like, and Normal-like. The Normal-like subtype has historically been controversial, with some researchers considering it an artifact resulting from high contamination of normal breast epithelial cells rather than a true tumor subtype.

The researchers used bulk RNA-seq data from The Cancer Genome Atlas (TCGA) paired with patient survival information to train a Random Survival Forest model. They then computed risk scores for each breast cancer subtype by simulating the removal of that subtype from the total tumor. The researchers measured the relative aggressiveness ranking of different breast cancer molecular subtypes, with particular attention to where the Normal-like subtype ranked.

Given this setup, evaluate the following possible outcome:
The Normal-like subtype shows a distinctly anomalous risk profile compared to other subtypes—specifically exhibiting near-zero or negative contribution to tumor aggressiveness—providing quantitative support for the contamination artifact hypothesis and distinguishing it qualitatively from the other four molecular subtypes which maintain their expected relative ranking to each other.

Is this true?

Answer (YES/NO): NO